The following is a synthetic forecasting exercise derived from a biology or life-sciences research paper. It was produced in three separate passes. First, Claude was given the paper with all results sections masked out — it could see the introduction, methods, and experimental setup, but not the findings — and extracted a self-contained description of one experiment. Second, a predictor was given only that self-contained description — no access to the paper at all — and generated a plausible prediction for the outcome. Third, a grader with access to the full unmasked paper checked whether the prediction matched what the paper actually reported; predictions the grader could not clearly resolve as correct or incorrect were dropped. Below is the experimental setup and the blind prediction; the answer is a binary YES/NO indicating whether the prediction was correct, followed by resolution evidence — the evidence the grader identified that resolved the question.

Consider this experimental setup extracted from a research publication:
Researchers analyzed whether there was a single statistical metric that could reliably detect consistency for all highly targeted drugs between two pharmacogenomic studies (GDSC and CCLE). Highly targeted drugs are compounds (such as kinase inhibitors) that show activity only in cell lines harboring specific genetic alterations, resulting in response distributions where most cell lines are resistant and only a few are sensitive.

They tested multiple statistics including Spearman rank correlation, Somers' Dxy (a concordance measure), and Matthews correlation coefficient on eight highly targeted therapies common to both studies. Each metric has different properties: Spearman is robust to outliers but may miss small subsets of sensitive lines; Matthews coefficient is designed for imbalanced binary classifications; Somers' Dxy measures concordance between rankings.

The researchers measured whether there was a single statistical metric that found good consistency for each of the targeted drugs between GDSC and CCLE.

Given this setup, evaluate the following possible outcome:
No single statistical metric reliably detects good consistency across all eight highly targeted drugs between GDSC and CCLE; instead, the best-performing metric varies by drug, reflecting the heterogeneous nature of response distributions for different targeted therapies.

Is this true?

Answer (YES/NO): YES